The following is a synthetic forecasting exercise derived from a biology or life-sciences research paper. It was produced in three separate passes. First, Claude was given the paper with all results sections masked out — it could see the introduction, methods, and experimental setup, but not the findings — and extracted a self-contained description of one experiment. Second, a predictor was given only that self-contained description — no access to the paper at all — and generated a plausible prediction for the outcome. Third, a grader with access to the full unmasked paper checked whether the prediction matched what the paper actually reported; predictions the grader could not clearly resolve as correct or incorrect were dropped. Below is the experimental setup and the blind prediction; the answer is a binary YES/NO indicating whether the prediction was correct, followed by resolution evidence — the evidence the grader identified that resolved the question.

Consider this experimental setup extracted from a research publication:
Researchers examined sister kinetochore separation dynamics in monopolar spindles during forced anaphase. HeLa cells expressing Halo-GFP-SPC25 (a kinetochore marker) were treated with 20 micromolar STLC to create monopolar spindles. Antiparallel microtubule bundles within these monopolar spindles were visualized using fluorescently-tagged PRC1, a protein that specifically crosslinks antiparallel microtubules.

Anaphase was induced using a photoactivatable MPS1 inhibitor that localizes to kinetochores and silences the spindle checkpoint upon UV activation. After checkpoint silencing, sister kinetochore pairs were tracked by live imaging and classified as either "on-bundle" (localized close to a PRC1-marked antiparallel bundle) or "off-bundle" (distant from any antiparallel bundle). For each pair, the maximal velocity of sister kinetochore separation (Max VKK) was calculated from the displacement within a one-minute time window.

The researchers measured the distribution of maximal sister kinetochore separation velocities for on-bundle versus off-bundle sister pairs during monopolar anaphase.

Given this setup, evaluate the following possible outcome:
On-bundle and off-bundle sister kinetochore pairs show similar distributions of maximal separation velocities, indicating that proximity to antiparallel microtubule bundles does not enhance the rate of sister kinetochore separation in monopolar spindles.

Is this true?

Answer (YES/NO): NO